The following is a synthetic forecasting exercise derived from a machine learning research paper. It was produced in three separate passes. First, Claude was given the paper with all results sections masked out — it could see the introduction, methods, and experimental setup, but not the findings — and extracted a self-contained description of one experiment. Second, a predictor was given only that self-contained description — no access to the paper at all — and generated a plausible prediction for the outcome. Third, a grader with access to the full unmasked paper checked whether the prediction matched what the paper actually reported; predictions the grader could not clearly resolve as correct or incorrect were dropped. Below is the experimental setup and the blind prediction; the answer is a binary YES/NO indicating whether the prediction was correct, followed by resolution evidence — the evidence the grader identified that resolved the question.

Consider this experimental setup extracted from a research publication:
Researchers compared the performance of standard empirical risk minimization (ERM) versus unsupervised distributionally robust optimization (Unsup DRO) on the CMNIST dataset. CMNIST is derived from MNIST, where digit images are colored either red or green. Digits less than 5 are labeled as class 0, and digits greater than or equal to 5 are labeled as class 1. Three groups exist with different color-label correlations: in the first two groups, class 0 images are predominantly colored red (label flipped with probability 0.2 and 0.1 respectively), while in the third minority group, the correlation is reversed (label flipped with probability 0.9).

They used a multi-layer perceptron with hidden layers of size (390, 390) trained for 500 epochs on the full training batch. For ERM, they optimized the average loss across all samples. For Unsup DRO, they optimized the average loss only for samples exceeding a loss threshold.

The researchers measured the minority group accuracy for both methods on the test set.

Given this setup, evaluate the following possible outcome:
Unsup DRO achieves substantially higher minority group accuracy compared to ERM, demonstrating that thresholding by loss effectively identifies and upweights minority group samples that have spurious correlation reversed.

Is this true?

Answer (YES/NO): NO